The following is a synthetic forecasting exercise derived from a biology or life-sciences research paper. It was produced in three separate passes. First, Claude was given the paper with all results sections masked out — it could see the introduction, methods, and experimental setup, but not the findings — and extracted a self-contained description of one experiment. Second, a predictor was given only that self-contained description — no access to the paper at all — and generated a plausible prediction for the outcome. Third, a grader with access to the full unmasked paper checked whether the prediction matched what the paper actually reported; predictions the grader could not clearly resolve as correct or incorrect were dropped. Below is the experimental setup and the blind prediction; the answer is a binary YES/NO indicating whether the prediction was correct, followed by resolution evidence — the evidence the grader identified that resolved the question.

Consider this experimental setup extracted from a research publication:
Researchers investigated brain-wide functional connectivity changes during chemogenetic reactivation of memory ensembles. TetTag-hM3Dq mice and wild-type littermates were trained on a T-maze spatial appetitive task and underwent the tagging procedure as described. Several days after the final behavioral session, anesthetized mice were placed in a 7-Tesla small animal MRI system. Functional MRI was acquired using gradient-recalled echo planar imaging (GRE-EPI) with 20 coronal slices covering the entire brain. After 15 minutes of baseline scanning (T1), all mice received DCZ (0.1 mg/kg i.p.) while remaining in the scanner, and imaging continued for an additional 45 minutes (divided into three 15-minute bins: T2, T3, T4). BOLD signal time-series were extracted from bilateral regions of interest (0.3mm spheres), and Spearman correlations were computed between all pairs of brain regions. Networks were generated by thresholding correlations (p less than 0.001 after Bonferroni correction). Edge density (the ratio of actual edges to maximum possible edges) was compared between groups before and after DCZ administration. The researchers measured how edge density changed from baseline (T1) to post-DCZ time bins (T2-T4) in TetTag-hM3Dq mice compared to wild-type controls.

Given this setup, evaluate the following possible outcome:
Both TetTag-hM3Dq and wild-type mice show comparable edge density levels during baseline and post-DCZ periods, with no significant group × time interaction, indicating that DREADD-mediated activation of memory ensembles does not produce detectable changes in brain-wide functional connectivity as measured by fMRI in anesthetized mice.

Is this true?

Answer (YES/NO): YES